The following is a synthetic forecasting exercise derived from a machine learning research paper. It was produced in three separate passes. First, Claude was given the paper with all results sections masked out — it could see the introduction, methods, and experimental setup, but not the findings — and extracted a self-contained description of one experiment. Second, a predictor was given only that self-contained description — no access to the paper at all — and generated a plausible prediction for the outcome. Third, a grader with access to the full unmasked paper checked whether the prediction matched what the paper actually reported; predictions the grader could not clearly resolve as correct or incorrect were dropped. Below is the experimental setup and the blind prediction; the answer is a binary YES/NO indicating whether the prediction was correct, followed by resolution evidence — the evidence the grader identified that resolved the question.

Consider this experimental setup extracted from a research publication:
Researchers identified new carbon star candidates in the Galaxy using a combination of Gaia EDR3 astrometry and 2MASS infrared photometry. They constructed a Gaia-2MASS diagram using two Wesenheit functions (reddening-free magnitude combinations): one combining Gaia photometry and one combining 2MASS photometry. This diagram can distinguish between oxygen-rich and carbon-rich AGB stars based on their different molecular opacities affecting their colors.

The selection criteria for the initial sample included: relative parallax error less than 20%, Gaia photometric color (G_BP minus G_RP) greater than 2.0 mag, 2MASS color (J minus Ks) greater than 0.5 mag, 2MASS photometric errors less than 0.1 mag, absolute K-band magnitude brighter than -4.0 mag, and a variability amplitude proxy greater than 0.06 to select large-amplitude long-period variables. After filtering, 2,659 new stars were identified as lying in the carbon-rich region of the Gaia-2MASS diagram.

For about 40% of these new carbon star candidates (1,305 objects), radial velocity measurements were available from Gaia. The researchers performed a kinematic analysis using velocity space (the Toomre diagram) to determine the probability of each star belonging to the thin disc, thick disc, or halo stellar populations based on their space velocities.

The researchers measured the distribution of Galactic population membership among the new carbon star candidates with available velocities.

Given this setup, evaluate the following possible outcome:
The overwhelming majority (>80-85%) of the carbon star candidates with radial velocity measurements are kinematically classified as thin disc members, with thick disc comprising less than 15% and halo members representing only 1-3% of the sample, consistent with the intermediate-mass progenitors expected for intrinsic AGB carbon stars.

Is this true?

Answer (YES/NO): NO